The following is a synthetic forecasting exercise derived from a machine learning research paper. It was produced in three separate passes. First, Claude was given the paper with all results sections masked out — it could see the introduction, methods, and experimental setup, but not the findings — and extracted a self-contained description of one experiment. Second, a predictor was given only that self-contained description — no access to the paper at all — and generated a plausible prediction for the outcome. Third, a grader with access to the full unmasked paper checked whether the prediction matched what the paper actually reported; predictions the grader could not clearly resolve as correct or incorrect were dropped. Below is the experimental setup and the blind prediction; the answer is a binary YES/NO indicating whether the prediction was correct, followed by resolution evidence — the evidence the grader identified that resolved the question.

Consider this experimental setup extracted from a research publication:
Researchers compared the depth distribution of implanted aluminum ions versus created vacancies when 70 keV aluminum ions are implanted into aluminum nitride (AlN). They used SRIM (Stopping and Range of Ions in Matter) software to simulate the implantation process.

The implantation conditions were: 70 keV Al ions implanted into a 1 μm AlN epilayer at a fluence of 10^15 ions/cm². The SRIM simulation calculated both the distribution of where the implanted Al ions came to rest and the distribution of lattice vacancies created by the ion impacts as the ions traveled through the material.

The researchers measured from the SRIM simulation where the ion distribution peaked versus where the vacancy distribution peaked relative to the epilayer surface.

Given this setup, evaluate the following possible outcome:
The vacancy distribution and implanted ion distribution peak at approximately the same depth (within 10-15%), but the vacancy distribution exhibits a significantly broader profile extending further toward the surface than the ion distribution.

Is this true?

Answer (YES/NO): NO